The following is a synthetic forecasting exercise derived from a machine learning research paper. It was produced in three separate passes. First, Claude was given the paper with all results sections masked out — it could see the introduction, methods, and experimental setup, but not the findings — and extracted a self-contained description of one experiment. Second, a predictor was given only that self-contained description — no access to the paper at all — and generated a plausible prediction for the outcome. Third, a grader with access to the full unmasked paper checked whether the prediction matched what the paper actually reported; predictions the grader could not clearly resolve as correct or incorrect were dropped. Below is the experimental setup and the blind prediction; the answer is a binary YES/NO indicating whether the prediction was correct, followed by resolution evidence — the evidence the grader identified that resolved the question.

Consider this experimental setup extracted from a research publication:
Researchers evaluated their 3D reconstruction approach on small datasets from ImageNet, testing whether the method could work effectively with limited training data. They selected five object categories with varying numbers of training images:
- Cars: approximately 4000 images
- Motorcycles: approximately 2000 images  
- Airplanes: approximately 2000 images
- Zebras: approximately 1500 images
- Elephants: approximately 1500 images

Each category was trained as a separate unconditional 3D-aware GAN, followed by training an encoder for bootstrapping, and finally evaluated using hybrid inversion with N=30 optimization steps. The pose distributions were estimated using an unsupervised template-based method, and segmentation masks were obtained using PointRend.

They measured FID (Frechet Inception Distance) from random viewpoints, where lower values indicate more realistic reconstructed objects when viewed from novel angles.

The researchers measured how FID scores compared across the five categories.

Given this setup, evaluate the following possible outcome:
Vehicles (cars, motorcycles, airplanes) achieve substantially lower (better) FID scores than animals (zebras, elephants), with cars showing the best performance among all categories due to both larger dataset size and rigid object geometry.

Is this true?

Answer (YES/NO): NO